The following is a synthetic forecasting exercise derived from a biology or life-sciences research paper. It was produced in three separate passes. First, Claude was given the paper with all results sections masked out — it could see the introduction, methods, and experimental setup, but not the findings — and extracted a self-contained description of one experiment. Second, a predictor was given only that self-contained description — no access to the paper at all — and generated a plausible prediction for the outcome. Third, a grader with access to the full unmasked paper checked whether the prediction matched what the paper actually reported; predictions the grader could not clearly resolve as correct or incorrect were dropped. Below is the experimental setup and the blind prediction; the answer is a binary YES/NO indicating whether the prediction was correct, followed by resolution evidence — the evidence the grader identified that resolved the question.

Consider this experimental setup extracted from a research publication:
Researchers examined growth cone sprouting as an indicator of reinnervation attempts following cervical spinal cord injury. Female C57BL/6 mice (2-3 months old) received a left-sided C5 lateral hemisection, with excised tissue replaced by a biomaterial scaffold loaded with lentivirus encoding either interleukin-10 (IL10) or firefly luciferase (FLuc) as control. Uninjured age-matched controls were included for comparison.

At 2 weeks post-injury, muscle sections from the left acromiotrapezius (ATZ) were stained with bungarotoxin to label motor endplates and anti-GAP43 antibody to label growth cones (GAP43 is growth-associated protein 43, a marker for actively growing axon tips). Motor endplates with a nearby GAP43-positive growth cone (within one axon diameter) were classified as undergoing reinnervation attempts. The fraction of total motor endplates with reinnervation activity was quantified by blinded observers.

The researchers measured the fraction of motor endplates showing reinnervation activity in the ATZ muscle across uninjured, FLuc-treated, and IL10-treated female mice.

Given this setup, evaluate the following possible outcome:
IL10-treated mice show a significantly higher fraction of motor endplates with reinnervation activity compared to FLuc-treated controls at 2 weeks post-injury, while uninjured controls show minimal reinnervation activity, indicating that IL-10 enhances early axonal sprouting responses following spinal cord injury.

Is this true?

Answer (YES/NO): NO